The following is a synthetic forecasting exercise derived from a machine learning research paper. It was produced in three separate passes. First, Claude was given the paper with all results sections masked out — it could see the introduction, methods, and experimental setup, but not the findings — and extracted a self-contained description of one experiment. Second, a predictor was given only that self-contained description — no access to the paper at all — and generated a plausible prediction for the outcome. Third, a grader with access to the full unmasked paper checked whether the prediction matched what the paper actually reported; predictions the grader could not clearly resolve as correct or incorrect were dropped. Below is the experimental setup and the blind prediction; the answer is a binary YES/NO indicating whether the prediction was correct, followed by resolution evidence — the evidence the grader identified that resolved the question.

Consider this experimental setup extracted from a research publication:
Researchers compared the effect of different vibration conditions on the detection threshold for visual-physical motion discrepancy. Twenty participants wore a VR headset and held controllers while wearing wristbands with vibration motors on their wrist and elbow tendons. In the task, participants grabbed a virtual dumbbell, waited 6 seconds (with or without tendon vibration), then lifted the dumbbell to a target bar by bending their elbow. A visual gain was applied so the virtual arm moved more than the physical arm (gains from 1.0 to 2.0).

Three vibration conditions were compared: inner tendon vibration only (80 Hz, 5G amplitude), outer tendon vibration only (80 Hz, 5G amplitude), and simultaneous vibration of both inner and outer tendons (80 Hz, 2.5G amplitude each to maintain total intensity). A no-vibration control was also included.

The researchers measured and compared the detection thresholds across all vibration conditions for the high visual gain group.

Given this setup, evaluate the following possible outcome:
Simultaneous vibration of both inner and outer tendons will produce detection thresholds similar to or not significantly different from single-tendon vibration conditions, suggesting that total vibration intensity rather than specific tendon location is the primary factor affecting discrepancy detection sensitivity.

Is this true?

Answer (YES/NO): NO